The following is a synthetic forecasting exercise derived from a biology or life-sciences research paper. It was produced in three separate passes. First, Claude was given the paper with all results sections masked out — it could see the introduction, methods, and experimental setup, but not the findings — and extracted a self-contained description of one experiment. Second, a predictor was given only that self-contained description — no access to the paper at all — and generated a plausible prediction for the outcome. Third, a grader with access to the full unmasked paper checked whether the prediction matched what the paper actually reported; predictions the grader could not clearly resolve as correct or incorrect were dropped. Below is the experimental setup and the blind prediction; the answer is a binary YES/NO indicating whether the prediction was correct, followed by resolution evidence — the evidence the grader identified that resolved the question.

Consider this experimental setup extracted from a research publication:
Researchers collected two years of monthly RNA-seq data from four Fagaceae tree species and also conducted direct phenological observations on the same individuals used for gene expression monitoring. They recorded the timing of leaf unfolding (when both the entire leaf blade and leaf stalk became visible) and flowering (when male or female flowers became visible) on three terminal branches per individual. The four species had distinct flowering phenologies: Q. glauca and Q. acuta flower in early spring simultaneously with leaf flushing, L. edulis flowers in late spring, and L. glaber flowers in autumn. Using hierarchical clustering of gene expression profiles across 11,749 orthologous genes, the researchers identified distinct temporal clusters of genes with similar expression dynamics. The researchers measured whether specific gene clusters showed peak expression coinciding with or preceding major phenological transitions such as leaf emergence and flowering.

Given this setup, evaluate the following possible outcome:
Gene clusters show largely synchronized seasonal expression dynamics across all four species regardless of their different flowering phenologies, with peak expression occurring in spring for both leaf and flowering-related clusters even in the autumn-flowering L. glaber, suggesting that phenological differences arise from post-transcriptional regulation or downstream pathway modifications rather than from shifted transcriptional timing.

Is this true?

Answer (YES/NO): NO